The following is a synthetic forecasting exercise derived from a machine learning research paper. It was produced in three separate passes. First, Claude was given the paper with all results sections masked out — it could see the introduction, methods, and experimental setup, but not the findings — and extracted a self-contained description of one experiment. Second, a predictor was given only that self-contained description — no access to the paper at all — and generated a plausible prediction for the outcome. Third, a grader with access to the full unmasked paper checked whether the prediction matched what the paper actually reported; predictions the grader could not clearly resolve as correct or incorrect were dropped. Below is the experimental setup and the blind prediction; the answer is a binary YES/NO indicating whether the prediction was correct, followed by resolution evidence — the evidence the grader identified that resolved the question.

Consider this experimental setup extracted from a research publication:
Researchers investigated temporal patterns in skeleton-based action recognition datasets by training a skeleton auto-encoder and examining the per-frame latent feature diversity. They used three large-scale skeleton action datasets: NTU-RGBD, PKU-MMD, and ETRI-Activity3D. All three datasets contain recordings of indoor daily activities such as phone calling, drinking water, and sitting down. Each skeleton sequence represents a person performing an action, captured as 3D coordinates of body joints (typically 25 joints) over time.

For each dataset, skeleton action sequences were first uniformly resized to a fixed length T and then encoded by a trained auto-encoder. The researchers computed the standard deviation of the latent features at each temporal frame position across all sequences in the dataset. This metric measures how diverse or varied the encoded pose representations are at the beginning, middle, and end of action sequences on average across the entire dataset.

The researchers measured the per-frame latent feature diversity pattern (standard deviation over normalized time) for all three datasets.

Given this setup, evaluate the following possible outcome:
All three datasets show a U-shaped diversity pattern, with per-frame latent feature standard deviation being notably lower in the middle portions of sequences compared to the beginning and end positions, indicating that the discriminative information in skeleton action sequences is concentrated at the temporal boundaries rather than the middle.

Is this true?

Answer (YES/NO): NO